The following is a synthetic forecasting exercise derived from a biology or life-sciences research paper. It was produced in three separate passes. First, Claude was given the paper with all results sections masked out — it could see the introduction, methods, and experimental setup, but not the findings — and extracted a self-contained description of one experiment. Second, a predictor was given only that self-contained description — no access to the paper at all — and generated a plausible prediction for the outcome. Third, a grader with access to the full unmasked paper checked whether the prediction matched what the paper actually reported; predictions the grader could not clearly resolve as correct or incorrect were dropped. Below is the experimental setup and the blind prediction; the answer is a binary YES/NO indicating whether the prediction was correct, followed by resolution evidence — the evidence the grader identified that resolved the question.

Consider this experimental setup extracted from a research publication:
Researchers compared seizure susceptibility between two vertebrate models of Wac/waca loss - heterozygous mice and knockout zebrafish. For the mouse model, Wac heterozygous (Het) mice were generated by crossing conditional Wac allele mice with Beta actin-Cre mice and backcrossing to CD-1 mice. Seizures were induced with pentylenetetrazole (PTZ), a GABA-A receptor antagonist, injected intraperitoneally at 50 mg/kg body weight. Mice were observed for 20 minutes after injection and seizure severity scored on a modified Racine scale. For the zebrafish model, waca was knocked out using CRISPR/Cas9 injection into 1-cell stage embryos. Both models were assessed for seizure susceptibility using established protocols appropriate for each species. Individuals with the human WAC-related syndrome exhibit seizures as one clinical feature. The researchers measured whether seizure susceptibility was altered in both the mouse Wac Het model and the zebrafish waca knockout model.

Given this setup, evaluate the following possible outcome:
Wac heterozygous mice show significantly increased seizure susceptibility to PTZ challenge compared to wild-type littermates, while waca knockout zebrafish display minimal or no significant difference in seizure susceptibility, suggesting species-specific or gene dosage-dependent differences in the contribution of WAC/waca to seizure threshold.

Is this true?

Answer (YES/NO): YES